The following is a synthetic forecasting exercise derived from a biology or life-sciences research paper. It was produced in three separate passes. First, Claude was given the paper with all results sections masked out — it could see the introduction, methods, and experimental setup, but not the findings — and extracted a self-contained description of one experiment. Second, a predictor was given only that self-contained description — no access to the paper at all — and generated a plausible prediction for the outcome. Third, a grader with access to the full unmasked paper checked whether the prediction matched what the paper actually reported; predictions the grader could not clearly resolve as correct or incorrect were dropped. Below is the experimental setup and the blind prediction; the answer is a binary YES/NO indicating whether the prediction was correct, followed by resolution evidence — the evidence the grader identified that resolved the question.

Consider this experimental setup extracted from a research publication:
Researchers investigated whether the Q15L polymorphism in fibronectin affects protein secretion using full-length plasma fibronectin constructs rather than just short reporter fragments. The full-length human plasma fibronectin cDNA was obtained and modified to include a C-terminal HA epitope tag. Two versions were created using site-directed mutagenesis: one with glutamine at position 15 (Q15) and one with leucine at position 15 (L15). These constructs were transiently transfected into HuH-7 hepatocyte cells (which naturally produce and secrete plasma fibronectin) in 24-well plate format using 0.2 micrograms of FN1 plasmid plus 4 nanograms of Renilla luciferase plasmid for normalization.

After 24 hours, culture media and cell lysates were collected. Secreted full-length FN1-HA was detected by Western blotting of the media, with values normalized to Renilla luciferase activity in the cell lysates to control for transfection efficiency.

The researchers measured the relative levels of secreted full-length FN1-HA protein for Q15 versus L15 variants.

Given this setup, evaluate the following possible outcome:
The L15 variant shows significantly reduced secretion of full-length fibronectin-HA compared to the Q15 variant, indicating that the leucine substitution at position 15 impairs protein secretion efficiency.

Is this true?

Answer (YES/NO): NO